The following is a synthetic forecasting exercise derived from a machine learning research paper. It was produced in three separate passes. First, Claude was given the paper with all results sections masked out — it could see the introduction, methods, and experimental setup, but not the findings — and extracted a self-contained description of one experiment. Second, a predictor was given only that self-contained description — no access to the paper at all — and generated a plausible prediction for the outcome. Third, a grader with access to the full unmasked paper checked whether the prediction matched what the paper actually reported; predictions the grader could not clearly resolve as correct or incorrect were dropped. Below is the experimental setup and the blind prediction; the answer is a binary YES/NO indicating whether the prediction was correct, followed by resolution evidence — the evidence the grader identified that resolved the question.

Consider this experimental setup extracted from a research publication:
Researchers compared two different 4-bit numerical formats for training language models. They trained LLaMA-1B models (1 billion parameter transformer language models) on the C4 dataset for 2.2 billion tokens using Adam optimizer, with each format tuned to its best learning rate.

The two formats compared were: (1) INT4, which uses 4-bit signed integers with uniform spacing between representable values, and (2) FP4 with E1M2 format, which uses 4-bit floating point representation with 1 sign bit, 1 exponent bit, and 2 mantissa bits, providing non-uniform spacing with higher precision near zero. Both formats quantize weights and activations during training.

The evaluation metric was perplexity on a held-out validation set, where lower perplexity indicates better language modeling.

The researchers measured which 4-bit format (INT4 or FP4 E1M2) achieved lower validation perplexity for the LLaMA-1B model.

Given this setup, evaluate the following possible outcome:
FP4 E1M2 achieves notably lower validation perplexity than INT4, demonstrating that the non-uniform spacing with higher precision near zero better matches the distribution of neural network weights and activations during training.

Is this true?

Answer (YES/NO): NO